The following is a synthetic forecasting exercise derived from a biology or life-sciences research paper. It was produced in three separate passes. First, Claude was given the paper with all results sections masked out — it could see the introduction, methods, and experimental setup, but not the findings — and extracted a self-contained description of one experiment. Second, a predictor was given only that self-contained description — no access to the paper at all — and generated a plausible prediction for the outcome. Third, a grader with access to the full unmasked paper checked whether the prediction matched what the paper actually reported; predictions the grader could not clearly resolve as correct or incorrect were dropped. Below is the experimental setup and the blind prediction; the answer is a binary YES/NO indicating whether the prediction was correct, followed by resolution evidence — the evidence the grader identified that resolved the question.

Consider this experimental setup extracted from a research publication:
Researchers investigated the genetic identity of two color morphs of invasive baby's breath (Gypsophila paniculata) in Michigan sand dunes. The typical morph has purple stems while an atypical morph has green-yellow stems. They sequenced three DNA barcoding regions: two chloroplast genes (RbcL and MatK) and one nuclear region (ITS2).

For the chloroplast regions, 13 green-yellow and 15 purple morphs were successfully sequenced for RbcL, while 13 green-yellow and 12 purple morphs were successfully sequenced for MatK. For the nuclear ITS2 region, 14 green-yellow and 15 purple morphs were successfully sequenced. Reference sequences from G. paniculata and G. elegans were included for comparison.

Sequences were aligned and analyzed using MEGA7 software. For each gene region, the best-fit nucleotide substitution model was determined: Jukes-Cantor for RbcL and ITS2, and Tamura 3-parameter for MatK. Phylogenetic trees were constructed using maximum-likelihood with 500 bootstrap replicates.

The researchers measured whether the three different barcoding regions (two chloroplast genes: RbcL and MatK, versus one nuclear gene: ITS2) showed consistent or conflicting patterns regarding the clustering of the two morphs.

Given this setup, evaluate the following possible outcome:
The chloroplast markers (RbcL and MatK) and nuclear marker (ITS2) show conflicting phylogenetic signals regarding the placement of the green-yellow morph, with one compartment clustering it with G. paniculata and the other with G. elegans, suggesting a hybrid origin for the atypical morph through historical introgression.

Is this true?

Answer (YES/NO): NO